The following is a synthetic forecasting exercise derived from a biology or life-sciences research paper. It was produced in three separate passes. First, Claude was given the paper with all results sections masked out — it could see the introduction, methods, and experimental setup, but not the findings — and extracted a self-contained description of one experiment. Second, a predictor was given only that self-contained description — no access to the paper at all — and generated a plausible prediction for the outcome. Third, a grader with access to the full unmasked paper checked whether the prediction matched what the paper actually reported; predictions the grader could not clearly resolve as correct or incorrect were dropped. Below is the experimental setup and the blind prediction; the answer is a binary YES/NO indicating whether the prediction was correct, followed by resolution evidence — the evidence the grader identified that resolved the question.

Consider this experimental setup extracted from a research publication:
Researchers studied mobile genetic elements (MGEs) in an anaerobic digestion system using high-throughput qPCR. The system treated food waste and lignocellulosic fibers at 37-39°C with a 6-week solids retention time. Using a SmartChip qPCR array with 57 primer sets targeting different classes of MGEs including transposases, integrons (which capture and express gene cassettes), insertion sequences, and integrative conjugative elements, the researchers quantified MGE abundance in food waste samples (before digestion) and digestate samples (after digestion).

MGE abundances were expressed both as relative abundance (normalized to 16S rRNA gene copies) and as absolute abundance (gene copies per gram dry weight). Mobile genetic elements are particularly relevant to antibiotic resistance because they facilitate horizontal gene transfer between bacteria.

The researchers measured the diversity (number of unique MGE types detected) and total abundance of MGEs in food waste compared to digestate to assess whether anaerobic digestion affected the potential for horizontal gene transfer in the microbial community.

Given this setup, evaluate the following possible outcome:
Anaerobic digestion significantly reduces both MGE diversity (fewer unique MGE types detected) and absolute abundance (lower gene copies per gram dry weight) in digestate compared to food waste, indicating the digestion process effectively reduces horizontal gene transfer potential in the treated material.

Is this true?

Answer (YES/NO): NO